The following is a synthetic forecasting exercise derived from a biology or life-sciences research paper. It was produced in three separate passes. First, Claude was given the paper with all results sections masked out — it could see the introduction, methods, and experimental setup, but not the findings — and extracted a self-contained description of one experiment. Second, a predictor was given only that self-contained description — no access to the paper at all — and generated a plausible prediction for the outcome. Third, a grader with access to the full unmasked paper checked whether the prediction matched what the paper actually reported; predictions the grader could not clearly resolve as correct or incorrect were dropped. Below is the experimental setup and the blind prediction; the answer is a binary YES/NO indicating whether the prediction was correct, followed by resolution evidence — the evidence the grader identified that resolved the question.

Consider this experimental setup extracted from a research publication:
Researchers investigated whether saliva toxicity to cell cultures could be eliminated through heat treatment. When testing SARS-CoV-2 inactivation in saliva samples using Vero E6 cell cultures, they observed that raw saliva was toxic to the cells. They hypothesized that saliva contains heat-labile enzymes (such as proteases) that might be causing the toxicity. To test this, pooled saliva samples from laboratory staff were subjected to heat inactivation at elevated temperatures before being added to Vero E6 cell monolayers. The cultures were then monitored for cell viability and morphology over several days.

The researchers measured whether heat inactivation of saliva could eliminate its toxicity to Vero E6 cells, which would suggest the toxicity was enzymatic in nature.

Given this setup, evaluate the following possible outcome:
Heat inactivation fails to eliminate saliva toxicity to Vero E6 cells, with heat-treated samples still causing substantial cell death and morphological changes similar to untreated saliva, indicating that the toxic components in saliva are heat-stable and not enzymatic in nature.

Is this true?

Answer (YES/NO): YES